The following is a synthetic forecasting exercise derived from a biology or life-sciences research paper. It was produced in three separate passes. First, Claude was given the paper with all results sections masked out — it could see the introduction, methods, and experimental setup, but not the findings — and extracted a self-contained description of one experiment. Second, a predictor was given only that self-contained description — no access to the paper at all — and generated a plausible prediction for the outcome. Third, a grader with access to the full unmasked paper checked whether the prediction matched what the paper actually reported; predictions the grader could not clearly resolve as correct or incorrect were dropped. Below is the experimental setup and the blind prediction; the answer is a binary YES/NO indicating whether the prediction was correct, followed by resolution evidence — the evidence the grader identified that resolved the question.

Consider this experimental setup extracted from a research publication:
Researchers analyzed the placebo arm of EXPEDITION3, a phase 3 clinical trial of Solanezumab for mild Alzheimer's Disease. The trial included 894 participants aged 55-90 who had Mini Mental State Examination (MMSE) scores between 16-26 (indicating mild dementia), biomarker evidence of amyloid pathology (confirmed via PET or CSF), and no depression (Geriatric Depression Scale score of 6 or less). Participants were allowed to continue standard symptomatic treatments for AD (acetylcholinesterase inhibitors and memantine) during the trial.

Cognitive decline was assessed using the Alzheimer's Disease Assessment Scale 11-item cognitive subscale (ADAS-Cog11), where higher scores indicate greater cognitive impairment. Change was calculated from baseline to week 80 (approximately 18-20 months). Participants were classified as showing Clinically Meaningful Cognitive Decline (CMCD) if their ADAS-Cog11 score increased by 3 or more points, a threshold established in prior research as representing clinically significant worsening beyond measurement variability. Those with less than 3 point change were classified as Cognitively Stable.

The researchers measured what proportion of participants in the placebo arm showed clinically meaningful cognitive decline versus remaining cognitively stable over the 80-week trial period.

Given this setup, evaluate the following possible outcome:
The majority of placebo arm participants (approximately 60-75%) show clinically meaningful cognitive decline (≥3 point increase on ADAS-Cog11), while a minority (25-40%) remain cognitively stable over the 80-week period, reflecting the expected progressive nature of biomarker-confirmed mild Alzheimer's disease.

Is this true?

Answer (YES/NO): NO